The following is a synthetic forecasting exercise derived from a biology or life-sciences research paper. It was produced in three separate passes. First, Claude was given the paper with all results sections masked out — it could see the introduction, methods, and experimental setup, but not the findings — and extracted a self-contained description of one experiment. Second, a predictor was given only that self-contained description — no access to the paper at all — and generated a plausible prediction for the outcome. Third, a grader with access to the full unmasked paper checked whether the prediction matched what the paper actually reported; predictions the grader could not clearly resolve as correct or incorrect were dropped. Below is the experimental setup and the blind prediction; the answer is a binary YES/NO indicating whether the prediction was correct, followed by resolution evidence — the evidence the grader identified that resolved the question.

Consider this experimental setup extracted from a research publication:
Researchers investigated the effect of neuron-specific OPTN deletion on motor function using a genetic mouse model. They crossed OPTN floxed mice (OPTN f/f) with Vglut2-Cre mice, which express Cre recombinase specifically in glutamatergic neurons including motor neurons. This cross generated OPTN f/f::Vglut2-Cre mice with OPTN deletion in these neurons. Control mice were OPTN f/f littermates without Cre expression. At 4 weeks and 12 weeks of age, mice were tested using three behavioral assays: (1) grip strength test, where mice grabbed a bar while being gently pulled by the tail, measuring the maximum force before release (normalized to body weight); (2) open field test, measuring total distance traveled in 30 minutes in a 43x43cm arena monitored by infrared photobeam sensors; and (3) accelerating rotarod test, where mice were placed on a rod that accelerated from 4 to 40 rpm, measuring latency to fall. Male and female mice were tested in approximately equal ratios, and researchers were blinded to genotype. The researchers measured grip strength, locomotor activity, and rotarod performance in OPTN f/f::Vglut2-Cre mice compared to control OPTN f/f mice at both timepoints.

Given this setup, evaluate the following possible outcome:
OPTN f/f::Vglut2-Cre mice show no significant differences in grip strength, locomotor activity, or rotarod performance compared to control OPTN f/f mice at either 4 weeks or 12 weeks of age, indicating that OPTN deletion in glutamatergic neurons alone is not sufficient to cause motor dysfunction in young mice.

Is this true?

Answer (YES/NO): NO